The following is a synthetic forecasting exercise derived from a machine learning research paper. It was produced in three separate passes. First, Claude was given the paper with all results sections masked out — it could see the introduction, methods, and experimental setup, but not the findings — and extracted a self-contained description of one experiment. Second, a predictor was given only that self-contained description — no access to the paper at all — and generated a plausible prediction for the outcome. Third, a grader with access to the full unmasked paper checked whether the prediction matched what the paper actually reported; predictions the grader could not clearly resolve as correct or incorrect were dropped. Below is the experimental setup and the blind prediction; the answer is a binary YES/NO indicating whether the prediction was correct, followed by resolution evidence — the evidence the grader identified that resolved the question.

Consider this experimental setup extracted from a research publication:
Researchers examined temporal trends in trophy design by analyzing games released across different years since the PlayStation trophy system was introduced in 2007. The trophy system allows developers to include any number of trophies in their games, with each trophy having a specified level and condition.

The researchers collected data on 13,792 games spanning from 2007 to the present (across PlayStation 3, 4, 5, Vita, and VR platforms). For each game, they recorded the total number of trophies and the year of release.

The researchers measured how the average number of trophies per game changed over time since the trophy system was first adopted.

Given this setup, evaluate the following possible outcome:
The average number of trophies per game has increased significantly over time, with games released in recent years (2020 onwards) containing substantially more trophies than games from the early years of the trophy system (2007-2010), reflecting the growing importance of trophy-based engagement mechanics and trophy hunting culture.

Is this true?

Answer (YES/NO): NO